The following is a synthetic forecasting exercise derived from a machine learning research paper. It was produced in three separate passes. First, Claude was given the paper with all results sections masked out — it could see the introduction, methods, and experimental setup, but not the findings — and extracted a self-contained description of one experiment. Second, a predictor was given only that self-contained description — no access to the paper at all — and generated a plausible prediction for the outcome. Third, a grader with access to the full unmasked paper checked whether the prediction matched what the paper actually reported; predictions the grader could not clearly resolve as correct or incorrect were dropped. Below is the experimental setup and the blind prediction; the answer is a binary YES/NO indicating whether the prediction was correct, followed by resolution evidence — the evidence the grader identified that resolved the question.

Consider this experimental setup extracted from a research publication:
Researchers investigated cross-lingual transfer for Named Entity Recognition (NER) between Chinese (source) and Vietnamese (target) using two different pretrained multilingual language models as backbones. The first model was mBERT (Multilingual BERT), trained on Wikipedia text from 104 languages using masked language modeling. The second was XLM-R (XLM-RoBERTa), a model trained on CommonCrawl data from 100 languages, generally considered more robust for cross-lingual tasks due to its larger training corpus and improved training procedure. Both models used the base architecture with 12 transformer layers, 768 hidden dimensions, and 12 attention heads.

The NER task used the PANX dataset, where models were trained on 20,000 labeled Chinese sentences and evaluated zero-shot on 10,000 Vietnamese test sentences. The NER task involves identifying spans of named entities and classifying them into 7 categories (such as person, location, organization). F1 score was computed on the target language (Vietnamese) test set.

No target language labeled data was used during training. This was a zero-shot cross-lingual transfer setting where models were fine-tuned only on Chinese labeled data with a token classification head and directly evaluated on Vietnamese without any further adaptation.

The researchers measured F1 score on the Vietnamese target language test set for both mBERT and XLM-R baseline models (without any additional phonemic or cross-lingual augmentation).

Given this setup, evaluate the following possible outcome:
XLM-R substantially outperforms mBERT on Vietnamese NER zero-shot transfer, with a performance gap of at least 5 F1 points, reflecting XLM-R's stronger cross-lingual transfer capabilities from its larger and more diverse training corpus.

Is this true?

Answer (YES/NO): NO